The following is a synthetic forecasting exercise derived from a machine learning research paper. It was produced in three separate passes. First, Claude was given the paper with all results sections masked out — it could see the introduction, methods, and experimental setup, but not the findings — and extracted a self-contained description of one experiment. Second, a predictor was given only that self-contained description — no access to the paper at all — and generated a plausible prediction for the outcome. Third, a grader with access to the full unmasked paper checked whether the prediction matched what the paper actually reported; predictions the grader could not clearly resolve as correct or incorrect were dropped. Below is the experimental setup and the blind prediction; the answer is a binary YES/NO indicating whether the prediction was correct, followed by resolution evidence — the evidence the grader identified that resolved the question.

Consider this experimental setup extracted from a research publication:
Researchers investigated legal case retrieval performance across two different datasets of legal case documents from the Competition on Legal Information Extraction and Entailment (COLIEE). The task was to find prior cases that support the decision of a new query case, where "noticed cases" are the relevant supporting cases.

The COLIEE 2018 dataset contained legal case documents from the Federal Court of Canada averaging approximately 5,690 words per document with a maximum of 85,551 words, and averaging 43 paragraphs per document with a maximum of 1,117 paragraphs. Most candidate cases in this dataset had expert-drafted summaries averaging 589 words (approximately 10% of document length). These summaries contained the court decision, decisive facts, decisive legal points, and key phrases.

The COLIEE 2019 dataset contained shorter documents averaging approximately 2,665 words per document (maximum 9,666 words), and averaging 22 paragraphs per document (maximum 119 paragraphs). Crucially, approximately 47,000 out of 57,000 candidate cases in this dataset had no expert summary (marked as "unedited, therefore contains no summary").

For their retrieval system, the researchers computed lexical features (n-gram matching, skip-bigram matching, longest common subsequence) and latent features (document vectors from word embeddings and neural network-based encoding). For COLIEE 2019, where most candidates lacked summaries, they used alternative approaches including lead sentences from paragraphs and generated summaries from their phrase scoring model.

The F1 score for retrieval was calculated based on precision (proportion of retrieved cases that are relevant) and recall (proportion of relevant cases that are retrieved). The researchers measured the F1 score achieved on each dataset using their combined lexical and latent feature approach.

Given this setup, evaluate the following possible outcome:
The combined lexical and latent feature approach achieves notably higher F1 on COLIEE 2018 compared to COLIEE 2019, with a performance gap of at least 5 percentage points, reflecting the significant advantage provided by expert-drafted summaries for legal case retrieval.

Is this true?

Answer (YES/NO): YES